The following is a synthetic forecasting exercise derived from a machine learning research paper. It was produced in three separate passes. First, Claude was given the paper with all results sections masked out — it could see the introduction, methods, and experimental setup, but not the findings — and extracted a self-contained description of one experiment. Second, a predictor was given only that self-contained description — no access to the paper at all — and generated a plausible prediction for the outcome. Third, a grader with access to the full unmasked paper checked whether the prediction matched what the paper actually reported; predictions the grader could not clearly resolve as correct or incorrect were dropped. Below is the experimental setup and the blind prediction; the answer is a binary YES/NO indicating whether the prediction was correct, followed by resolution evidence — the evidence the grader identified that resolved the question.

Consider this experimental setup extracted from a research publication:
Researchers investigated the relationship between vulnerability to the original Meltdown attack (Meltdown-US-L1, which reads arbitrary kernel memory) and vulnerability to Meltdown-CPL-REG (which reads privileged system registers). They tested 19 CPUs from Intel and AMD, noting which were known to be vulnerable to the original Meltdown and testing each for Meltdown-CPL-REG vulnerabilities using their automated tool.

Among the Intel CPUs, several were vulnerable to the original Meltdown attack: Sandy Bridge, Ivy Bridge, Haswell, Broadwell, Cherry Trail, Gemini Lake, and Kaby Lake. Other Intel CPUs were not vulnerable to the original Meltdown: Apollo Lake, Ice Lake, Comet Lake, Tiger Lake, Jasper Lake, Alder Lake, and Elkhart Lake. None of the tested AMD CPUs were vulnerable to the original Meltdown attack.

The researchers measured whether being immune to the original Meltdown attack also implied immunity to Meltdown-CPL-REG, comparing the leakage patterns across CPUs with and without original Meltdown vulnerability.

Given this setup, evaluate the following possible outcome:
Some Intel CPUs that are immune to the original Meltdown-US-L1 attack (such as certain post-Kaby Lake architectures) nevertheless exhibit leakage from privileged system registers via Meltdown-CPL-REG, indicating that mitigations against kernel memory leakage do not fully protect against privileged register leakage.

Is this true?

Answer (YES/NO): YES